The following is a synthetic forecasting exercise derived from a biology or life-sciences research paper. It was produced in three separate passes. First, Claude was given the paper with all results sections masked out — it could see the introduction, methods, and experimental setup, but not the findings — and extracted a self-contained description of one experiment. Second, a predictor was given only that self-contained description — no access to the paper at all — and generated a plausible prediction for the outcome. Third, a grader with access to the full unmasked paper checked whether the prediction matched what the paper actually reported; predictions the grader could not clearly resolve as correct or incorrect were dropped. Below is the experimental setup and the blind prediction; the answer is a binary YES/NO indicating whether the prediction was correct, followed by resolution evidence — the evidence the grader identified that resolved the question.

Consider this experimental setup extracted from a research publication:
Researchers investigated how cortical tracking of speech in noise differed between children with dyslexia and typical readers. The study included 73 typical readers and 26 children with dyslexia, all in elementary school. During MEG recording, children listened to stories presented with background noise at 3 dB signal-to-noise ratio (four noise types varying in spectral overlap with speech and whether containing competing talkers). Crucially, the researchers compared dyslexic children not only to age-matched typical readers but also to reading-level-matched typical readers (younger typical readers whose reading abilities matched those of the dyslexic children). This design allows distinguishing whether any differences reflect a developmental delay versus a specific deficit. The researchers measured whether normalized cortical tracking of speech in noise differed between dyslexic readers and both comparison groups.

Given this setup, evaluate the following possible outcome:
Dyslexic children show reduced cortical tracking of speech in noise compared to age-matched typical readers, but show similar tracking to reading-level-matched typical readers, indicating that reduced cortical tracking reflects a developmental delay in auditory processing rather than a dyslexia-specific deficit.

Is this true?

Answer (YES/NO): YES